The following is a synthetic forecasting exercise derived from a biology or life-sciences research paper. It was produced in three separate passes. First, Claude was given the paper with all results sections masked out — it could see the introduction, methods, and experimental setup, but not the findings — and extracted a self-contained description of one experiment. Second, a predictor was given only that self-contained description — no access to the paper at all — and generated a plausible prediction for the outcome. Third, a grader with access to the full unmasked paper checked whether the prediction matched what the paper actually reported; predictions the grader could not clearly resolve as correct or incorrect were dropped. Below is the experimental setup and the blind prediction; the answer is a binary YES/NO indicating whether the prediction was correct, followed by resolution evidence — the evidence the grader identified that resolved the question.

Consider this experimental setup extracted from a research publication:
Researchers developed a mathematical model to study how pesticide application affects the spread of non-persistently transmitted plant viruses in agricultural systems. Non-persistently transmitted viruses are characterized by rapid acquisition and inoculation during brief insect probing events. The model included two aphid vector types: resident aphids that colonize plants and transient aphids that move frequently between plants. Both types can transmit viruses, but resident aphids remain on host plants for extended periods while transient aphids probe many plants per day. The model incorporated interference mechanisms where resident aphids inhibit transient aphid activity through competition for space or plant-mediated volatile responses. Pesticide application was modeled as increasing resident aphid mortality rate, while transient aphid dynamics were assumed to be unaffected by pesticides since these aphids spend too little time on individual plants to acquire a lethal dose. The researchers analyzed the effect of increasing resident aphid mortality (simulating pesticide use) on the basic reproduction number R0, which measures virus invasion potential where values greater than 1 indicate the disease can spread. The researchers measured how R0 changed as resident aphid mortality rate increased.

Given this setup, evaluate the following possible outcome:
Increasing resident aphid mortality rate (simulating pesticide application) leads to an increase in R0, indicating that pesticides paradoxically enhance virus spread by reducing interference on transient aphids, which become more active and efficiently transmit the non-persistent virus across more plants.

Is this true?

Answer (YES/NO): NO